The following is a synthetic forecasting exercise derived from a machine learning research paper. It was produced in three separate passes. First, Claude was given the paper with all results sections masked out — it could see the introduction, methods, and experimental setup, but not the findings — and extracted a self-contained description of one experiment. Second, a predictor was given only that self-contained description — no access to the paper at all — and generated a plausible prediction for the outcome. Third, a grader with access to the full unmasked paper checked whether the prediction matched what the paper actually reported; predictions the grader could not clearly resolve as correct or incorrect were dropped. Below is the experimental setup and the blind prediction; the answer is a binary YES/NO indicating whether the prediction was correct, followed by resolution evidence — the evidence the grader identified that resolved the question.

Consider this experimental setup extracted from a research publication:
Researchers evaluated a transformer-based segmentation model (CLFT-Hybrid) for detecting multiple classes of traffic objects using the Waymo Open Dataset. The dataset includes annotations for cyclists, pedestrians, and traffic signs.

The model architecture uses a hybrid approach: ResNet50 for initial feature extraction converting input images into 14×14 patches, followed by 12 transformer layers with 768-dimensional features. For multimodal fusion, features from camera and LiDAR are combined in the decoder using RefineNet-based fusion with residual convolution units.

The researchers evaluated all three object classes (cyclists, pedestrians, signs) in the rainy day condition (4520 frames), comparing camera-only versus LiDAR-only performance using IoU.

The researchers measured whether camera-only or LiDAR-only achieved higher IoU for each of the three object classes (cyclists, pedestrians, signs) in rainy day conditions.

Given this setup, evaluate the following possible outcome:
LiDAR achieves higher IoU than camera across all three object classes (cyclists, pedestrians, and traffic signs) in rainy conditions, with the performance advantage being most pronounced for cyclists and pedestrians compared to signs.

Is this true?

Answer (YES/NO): NO